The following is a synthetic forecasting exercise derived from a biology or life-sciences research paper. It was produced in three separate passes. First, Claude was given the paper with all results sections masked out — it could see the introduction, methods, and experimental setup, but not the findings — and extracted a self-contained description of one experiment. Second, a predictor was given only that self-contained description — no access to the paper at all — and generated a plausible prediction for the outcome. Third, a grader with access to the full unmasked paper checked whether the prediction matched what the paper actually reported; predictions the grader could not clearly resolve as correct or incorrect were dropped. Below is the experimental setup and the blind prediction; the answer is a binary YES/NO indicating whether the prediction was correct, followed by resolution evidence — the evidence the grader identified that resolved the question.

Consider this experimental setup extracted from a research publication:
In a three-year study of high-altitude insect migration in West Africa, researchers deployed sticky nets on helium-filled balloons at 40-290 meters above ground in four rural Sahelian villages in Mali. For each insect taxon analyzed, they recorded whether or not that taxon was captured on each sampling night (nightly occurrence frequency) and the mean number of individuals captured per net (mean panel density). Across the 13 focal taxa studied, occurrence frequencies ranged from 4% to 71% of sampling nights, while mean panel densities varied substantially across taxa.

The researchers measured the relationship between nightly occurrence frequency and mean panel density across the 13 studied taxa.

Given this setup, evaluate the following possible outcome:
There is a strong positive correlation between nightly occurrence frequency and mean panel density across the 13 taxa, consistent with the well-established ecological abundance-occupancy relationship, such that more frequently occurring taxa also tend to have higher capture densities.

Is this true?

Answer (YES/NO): YES